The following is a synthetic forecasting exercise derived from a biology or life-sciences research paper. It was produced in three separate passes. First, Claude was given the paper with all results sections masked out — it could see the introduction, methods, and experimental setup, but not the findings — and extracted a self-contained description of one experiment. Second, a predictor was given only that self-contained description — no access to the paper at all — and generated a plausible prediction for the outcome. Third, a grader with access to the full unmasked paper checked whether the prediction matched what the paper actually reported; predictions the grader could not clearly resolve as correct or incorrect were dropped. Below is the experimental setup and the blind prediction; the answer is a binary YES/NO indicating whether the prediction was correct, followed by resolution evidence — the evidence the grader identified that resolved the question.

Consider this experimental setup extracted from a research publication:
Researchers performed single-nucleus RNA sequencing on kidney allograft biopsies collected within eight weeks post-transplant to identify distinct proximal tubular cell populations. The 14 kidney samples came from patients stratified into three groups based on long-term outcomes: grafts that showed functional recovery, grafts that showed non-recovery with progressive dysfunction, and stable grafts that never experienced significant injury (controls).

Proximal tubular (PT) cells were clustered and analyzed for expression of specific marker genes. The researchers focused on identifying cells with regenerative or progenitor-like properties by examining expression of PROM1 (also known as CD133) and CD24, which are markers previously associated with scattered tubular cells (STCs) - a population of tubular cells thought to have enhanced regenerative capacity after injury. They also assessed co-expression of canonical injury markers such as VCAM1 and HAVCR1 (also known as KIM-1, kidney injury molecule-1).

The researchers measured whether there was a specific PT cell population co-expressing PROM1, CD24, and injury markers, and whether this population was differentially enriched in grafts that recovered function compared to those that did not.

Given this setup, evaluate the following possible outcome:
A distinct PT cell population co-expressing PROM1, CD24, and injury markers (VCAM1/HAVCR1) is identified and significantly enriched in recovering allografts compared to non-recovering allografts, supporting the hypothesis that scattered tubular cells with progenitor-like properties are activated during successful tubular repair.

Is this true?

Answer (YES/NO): YES